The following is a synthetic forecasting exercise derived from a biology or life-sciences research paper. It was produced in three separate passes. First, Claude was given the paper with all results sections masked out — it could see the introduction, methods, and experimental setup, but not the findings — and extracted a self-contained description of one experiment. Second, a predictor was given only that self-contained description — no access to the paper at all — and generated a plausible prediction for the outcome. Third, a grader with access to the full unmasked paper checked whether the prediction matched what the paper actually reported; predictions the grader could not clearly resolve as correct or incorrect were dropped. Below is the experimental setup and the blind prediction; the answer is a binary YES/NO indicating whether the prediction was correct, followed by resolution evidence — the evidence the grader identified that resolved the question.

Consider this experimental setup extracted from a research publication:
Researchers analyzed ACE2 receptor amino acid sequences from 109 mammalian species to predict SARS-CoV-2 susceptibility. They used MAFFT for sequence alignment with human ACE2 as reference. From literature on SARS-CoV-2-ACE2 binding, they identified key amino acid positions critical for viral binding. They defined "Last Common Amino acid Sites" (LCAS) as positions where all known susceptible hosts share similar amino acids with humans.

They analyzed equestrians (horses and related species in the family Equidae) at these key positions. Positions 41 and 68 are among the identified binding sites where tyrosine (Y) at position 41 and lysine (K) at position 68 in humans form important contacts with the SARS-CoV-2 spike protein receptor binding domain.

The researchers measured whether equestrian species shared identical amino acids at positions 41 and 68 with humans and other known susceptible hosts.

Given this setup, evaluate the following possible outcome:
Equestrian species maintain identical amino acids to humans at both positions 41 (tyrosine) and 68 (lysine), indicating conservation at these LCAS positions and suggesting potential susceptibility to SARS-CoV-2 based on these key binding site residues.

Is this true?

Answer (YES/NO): NO